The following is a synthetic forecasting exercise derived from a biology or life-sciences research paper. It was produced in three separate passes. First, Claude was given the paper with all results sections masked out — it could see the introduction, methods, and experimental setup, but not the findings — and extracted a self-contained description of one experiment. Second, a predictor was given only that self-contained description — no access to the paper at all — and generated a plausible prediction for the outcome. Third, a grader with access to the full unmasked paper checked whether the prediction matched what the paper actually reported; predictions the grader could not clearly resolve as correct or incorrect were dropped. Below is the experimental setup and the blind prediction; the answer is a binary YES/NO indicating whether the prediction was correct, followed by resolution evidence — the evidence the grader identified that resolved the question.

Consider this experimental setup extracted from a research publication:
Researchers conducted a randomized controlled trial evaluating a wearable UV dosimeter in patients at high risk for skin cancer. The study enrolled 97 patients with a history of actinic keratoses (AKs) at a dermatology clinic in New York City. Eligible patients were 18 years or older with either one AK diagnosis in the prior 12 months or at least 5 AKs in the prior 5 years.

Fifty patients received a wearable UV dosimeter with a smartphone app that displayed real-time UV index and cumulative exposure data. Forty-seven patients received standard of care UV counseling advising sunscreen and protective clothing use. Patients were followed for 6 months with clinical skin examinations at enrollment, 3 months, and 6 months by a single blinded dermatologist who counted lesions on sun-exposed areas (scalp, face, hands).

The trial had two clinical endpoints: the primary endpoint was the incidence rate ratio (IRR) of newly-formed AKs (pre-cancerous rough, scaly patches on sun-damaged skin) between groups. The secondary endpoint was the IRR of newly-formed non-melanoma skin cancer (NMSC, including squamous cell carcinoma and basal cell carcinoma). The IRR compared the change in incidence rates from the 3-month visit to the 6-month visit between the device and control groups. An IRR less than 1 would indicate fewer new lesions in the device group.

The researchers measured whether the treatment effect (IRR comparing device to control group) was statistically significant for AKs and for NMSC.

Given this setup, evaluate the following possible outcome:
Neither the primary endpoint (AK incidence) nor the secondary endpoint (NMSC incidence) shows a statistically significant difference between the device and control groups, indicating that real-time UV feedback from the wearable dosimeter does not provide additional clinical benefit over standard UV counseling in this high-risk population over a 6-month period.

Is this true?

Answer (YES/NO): NO